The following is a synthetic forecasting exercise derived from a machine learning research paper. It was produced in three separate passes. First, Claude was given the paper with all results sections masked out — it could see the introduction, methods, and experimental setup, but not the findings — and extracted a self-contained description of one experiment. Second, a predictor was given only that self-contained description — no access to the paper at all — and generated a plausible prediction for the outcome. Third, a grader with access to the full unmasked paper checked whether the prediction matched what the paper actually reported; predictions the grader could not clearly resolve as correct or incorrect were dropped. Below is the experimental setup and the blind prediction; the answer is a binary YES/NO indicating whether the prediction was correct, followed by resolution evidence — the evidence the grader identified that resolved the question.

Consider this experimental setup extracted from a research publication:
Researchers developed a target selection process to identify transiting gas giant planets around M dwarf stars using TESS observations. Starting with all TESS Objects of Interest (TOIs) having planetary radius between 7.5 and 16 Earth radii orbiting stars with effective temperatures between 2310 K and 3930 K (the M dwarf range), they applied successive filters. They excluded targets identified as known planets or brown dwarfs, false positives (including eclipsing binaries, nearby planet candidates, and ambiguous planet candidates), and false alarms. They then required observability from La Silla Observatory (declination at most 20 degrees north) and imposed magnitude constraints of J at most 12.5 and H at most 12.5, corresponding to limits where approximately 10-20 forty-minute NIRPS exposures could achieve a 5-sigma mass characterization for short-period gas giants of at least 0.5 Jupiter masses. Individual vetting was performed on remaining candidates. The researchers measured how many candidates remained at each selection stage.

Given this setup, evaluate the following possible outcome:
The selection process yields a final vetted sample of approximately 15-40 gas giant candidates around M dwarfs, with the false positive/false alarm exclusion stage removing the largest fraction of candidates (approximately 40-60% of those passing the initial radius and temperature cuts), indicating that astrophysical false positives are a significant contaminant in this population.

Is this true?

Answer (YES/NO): NO